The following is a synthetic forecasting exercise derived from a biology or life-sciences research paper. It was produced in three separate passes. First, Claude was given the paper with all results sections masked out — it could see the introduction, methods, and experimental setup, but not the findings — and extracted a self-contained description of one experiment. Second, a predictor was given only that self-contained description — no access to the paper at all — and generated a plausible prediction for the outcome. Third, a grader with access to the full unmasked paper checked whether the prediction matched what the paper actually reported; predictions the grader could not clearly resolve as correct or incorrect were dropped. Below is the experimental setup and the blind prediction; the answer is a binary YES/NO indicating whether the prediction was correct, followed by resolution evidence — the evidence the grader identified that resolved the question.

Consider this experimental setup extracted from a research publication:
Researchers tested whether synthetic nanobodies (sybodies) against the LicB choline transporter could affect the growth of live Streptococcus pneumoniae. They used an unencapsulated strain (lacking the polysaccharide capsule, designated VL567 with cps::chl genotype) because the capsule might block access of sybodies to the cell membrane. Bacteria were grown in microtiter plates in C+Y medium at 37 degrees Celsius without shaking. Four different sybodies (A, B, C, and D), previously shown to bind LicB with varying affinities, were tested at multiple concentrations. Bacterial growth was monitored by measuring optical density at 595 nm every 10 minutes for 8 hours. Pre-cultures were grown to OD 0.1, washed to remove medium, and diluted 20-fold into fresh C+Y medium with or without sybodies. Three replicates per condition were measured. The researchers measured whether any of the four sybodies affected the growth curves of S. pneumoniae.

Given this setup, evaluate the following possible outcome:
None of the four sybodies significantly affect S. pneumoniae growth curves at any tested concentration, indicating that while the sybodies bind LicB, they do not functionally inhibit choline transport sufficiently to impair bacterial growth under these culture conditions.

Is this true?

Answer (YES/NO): YES